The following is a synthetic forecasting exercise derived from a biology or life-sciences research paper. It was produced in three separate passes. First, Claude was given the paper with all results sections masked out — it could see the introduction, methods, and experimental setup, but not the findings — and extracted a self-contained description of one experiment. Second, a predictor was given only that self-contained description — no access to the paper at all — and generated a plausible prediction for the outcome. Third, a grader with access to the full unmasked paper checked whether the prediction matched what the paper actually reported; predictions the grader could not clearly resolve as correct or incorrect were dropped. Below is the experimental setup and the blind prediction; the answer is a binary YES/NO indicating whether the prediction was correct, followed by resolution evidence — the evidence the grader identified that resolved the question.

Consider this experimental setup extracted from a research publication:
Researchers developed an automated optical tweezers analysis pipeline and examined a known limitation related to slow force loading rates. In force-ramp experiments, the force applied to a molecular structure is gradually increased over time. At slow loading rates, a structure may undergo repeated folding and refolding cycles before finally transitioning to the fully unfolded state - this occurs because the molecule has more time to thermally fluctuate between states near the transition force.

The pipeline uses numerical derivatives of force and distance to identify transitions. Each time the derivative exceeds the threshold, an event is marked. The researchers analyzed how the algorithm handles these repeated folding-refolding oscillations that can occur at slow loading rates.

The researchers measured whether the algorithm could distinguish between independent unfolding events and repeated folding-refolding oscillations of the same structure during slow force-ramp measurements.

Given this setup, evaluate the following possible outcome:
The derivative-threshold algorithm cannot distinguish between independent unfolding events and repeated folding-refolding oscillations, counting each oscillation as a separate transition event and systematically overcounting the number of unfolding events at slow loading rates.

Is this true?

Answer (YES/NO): YES